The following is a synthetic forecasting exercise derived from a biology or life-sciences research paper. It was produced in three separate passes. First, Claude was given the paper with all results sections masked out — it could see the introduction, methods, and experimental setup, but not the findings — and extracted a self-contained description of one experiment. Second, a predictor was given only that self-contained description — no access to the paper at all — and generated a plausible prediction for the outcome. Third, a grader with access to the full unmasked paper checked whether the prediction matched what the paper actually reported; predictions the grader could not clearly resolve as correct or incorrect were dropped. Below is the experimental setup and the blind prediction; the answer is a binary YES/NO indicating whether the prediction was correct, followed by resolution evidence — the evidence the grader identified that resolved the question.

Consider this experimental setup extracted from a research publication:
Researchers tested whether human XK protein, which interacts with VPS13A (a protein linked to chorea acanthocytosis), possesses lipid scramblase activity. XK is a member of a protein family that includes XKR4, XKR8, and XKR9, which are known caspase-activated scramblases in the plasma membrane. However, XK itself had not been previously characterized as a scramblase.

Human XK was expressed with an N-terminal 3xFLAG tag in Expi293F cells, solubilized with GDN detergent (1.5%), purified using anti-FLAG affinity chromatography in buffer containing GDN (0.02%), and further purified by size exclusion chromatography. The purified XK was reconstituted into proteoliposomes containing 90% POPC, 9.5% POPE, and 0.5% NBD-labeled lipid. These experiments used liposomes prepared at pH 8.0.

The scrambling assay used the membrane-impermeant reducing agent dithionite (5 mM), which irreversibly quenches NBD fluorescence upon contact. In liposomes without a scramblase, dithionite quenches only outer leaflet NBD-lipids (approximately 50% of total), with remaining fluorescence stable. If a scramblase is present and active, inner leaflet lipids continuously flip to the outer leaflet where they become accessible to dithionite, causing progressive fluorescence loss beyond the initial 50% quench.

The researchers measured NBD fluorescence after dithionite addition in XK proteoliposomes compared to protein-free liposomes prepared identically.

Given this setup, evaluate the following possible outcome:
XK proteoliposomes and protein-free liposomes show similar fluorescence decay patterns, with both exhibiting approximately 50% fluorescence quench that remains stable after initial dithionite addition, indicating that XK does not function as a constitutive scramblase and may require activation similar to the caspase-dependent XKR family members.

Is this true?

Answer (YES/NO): NO